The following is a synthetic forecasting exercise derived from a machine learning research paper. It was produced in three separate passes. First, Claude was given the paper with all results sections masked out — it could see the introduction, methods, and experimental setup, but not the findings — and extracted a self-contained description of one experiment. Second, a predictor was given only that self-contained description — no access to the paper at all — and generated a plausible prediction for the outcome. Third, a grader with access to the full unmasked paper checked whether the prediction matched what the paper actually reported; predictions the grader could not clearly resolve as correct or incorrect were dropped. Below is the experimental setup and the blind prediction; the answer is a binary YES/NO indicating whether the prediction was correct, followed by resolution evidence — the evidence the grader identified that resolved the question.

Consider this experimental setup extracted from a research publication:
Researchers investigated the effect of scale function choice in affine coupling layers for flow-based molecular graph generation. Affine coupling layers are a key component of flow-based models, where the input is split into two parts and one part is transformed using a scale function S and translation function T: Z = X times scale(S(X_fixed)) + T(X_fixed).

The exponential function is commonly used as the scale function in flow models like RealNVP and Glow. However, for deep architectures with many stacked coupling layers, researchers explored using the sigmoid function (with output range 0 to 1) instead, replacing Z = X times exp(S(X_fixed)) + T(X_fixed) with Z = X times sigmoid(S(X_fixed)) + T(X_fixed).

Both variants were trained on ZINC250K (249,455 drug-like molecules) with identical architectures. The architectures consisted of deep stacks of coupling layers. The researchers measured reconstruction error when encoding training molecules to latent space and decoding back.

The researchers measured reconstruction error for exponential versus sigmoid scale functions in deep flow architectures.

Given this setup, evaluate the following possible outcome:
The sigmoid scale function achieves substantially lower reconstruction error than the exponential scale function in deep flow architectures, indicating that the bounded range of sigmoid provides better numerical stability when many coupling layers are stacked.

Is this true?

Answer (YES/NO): YES